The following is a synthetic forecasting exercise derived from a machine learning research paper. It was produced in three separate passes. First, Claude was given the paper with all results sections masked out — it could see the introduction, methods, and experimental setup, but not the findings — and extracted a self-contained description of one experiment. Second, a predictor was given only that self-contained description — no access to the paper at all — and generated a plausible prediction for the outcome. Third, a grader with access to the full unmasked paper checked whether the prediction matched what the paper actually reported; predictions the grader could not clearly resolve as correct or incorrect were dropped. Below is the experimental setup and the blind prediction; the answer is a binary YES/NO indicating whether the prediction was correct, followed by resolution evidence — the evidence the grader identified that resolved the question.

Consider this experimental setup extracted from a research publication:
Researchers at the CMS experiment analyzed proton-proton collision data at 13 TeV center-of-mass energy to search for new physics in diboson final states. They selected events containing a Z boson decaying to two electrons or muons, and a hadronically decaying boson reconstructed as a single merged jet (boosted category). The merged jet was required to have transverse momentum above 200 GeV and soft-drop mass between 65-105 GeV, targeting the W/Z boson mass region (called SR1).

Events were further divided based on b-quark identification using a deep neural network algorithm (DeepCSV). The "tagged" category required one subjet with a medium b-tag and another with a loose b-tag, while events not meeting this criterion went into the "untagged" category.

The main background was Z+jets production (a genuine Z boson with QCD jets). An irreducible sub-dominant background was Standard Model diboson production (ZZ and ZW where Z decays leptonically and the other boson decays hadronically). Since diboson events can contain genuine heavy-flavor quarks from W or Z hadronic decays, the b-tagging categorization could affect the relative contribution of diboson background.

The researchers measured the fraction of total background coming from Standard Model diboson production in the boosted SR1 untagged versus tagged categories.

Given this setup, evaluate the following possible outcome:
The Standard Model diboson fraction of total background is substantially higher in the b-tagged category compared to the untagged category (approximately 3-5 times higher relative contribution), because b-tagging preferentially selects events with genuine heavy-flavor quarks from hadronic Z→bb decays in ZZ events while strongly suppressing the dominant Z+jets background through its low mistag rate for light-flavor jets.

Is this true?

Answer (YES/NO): NO